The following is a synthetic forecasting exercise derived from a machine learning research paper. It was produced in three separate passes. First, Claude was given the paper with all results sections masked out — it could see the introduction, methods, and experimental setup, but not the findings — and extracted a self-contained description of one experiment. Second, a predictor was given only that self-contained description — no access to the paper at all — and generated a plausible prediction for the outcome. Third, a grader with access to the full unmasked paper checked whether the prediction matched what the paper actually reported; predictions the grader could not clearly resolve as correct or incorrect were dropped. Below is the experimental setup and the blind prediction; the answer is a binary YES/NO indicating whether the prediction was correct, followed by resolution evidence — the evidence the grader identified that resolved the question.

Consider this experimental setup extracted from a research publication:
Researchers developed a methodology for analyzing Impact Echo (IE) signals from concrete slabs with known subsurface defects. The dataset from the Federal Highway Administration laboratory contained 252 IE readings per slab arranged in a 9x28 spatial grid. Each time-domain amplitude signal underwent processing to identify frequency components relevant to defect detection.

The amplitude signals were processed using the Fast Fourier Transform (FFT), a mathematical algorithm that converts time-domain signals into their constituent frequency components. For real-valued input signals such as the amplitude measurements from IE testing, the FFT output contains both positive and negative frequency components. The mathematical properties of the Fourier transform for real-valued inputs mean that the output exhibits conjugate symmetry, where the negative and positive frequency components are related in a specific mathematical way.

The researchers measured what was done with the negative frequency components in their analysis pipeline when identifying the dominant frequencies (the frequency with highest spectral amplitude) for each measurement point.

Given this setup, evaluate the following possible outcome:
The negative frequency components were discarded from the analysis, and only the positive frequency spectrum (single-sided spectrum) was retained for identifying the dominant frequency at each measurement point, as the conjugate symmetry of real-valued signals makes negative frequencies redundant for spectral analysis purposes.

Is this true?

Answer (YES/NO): YES